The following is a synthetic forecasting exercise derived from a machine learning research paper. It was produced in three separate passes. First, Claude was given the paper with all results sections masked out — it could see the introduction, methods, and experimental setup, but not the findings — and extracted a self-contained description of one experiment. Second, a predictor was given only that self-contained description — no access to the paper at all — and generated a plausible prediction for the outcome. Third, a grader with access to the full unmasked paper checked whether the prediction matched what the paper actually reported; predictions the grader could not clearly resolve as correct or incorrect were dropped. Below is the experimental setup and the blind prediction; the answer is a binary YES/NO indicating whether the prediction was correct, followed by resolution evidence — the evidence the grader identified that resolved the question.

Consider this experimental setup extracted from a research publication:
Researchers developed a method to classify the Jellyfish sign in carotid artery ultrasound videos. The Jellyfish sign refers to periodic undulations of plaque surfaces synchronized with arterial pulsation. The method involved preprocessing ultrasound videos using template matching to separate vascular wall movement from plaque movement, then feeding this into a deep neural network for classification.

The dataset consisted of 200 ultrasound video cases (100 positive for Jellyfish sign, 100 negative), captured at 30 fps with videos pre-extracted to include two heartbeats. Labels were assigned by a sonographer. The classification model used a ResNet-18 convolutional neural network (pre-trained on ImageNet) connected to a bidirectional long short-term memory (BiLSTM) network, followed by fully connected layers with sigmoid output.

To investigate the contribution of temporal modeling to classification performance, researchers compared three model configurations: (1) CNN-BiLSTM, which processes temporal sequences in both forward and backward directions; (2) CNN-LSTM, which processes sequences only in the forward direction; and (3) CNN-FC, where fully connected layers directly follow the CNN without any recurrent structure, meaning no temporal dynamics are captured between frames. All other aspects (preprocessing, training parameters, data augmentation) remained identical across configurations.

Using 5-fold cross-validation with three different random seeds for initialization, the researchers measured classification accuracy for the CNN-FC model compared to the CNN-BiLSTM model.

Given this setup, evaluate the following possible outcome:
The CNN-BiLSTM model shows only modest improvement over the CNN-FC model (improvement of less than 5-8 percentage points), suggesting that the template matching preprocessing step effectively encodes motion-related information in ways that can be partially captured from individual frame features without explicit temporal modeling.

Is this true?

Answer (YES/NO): YES